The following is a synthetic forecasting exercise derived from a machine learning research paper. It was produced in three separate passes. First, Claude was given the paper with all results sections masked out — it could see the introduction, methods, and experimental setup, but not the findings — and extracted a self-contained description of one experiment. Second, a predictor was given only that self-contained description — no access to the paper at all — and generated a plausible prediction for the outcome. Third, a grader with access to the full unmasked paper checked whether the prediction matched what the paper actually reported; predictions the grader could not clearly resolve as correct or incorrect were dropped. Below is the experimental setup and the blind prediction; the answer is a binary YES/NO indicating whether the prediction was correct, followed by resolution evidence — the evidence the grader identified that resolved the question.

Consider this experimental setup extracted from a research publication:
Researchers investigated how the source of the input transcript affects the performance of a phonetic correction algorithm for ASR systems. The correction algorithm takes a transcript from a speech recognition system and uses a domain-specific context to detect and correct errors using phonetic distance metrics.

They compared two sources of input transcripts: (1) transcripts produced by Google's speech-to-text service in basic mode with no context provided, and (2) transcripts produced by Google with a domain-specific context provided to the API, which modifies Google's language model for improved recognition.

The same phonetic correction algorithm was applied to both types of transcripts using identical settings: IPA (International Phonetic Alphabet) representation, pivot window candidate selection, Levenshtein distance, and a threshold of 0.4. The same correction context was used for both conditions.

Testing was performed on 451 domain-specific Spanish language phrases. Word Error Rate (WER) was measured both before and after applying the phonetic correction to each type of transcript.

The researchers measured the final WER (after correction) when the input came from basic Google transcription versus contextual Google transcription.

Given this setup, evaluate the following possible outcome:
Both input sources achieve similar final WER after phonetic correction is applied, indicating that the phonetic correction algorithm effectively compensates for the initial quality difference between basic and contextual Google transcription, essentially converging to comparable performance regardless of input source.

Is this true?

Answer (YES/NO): NO